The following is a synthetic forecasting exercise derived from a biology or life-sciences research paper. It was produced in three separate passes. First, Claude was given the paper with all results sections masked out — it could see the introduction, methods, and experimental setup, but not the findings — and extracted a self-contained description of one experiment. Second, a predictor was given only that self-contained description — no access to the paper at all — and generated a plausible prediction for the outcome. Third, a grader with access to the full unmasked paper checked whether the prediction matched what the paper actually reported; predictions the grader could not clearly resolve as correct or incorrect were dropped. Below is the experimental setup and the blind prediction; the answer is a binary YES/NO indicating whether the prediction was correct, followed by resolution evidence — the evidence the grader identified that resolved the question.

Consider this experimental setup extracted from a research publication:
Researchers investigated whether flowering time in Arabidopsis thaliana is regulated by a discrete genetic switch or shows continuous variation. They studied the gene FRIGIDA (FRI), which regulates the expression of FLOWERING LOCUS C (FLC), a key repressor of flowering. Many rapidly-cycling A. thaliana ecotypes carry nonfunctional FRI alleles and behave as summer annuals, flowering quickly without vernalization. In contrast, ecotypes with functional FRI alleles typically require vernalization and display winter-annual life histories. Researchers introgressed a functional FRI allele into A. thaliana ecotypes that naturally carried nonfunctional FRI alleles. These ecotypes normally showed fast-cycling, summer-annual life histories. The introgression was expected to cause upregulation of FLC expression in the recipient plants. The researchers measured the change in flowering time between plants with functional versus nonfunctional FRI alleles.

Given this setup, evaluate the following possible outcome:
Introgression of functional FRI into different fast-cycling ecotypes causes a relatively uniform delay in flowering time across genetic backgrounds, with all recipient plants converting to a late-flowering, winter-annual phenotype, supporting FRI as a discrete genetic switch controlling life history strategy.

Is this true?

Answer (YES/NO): NO